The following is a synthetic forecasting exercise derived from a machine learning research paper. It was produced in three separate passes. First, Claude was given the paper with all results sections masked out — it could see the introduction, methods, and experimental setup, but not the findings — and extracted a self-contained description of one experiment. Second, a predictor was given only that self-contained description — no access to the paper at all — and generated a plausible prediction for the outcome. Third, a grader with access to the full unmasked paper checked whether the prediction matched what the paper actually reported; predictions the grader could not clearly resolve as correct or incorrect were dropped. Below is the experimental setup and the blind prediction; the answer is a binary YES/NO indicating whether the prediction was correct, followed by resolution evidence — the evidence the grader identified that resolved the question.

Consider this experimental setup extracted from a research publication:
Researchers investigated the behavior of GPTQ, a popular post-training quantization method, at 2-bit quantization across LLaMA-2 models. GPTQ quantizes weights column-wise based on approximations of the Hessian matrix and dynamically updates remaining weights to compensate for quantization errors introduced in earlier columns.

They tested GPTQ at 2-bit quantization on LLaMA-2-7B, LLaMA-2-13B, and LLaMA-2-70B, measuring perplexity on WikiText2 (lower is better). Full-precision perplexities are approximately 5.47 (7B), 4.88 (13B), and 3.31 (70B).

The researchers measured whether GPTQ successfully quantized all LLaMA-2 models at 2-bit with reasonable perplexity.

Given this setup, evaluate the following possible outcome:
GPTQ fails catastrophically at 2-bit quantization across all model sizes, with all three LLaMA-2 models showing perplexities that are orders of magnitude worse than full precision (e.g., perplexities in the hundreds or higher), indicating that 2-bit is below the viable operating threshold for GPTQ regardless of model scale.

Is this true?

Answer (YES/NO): NO